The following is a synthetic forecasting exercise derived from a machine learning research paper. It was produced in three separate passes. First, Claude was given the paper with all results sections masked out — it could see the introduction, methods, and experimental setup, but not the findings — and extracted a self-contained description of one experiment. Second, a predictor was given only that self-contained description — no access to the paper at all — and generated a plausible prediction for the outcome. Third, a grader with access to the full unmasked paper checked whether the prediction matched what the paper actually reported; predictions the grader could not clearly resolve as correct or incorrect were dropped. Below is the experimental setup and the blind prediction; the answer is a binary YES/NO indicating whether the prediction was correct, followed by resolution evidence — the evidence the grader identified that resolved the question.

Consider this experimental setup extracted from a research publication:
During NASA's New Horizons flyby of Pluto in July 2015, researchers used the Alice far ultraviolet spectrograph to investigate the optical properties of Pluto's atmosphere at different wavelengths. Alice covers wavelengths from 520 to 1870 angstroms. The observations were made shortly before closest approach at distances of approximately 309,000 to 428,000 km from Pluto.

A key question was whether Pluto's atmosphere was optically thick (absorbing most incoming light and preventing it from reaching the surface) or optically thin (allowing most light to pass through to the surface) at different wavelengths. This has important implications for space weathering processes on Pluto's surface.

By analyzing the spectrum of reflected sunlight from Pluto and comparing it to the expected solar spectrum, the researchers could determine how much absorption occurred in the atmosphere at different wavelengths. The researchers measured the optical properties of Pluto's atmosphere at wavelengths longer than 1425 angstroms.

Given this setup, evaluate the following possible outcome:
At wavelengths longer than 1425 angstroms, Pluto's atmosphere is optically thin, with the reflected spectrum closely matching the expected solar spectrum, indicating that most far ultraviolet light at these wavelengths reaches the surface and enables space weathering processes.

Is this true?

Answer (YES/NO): YES